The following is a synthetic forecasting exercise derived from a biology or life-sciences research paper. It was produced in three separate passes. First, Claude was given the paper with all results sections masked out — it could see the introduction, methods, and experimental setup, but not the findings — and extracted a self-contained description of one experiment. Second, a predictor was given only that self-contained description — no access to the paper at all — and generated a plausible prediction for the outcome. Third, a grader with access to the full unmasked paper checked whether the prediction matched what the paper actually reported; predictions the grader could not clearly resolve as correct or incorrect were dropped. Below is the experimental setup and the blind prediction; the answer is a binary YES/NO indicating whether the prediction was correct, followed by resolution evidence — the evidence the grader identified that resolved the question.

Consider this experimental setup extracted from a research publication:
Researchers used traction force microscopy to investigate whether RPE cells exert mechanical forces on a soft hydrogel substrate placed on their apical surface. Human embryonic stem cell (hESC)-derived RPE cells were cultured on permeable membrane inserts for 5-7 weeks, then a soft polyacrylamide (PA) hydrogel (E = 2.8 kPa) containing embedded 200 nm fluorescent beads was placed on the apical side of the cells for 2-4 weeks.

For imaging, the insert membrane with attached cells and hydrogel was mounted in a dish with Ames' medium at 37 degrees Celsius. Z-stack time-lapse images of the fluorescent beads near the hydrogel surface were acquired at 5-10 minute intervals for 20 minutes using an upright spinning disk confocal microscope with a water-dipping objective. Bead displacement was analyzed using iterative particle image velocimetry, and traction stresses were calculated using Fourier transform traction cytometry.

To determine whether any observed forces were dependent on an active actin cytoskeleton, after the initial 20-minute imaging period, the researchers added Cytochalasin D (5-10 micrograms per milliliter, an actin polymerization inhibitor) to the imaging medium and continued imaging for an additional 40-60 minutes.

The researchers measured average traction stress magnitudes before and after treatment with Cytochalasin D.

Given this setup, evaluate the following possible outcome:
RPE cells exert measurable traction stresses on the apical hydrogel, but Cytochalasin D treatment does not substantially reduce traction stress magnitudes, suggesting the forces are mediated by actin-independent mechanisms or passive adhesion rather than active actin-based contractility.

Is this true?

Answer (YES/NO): NO